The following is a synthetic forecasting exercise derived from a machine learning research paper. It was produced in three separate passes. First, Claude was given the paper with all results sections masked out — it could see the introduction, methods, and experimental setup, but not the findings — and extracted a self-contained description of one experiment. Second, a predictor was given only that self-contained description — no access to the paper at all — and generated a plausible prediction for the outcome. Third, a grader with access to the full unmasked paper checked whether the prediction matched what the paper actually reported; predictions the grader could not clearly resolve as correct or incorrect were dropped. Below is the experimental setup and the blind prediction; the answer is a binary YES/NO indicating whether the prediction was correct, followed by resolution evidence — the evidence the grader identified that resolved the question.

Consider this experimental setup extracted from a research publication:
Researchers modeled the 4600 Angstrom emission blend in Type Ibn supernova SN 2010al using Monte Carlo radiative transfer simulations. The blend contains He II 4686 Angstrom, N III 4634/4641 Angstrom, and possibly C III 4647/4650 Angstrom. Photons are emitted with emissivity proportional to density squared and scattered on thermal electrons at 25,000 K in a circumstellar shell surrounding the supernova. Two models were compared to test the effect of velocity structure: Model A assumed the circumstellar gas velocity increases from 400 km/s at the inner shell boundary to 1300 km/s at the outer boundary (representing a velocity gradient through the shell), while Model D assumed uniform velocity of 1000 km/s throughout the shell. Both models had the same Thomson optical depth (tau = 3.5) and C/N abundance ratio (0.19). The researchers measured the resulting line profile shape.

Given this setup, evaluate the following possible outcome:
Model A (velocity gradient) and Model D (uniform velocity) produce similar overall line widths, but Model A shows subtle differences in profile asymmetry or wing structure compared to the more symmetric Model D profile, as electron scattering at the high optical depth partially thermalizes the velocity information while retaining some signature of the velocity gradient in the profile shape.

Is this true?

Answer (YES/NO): NO